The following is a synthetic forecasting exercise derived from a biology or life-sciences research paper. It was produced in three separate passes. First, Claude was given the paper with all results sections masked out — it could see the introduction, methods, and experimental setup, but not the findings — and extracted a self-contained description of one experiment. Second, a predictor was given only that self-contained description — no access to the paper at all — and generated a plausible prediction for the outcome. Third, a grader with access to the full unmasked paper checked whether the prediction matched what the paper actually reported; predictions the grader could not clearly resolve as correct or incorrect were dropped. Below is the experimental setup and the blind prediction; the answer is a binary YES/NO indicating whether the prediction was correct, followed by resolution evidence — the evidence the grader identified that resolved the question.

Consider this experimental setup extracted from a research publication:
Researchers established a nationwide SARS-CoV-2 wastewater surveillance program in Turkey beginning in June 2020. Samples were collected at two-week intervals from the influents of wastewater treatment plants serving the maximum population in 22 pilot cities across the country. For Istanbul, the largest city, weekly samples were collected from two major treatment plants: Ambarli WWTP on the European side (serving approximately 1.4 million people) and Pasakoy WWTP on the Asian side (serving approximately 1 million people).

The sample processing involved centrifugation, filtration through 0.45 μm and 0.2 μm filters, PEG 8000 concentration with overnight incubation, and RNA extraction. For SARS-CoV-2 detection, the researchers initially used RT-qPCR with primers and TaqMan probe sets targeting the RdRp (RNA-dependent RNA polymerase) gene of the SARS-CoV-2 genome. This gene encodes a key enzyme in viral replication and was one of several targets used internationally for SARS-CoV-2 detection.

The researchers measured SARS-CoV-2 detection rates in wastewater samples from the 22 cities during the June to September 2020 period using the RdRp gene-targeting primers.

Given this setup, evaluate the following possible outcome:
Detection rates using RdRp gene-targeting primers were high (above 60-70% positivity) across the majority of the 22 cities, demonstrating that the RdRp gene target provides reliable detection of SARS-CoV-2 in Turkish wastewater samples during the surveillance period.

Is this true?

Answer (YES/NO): NO